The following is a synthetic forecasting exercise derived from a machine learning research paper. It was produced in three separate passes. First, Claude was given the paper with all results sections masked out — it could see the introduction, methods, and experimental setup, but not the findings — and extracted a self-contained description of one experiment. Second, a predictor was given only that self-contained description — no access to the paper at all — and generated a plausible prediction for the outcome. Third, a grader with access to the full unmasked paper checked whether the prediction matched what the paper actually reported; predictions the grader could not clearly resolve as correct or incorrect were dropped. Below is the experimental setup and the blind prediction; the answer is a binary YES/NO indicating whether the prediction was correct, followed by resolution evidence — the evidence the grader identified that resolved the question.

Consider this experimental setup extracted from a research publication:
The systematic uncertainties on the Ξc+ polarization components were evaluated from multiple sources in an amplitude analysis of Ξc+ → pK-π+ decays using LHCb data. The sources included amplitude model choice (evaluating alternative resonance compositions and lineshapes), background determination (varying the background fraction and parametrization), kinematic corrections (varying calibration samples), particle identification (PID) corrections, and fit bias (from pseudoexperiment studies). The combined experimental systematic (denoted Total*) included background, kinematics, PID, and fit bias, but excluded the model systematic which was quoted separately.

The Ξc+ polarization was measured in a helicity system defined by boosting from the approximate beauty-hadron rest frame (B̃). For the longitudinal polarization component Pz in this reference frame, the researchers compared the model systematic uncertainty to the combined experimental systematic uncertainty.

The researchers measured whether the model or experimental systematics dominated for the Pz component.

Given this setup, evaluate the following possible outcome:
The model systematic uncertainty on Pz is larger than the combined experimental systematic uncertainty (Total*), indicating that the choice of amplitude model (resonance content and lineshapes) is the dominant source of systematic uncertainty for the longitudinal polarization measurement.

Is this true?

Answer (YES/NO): YES